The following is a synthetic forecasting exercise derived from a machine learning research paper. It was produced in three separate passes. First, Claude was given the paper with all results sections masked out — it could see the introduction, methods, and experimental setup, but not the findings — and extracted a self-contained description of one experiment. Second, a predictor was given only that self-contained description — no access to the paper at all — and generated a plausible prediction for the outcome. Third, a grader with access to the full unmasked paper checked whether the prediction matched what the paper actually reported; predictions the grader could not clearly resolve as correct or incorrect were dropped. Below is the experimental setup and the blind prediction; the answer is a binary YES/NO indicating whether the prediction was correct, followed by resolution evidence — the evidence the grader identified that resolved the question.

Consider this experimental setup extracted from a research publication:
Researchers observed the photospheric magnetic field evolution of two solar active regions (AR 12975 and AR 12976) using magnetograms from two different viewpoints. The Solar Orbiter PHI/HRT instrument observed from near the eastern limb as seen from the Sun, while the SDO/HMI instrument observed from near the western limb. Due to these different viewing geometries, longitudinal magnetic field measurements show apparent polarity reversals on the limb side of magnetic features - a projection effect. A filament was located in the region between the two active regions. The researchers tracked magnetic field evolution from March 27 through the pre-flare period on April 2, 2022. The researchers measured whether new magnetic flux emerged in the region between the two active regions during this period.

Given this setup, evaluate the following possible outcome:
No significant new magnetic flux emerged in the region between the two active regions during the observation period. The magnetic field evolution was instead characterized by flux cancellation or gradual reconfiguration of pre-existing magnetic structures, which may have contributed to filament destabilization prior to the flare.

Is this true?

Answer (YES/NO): NO